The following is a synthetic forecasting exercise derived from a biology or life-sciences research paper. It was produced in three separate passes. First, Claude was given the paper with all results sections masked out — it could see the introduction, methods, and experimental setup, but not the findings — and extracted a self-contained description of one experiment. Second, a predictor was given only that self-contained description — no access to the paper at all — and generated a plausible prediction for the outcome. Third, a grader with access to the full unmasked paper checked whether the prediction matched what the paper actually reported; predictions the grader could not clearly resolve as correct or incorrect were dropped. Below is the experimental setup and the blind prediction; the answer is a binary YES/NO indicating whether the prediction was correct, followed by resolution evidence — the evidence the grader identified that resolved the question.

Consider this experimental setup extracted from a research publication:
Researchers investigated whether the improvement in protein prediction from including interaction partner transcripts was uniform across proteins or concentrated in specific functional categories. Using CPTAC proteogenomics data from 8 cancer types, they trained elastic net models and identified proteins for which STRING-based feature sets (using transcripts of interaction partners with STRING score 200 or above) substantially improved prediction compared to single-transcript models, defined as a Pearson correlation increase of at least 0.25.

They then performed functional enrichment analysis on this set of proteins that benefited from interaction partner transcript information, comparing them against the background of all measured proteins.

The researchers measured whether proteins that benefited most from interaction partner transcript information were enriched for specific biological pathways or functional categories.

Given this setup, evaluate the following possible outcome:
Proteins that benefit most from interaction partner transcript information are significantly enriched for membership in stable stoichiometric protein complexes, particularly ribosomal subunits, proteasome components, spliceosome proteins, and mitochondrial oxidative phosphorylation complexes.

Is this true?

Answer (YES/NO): NO